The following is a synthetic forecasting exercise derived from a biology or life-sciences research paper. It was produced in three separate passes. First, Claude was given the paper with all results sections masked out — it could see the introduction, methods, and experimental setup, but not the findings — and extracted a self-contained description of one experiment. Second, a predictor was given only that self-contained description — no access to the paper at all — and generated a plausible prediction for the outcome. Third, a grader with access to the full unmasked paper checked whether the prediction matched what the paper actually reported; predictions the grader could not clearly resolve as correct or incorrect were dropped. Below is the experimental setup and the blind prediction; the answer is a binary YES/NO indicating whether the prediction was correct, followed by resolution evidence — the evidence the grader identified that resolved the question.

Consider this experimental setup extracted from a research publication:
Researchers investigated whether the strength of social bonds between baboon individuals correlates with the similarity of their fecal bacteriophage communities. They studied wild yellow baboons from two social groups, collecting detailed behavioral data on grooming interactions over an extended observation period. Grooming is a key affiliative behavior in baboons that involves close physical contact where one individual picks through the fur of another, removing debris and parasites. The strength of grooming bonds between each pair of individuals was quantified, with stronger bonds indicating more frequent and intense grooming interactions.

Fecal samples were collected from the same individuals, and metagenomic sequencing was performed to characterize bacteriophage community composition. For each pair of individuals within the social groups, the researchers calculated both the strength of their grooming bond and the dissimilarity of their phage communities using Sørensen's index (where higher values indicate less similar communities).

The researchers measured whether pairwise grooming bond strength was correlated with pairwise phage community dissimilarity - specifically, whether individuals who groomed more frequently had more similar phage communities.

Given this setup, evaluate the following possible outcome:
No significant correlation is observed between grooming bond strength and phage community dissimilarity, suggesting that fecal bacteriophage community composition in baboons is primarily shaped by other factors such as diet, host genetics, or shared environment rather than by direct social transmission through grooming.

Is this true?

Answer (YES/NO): NO